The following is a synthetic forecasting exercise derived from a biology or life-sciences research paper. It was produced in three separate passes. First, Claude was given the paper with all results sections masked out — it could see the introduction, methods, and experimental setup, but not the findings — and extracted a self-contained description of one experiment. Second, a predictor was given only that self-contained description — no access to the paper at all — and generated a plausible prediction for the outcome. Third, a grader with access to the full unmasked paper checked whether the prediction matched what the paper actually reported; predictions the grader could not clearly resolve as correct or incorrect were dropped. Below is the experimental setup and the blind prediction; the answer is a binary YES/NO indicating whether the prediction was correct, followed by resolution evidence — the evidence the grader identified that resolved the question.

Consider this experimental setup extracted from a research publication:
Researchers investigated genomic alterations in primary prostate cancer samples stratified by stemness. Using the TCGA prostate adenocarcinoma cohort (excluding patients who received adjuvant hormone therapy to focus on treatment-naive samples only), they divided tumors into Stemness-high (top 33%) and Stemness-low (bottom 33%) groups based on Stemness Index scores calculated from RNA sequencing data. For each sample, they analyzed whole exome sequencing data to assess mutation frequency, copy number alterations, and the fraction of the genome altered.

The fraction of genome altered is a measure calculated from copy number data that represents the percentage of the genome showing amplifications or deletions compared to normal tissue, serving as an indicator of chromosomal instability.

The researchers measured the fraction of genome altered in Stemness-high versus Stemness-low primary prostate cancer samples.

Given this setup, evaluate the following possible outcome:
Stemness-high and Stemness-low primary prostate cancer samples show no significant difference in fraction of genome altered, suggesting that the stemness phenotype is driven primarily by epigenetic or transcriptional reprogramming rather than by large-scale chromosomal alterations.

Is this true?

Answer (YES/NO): NO